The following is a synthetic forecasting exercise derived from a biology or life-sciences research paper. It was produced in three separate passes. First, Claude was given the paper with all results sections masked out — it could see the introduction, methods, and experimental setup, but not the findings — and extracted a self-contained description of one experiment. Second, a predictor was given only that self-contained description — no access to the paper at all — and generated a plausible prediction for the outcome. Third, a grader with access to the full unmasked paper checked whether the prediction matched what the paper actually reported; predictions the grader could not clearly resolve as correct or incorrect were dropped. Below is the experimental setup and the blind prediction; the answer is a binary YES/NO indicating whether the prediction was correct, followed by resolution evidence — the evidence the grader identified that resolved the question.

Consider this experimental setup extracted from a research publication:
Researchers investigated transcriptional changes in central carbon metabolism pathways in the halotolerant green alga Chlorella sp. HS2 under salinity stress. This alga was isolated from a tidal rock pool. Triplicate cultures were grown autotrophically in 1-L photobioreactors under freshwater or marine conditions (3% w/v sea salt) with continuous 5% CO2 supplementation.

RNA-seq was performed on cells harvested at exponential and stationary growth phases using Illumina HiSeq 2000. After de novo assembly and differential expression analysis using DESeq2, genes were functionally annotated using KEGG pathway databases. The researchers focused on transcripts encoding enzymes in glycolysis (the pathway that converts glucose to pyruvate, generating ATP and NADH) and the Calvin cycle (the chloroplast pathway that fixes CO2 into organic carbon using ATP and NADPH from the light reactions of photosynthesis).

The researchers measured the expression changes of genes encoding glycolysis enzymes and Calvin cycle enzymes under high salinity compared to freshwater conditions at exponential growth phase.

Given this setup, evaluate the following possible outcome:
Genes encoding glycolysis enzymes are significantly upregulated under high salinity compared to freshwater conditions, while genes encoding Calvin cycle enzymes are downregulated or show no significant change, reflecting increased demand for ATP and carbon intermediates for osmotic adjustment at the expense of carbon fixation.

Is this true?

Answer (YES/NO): YES